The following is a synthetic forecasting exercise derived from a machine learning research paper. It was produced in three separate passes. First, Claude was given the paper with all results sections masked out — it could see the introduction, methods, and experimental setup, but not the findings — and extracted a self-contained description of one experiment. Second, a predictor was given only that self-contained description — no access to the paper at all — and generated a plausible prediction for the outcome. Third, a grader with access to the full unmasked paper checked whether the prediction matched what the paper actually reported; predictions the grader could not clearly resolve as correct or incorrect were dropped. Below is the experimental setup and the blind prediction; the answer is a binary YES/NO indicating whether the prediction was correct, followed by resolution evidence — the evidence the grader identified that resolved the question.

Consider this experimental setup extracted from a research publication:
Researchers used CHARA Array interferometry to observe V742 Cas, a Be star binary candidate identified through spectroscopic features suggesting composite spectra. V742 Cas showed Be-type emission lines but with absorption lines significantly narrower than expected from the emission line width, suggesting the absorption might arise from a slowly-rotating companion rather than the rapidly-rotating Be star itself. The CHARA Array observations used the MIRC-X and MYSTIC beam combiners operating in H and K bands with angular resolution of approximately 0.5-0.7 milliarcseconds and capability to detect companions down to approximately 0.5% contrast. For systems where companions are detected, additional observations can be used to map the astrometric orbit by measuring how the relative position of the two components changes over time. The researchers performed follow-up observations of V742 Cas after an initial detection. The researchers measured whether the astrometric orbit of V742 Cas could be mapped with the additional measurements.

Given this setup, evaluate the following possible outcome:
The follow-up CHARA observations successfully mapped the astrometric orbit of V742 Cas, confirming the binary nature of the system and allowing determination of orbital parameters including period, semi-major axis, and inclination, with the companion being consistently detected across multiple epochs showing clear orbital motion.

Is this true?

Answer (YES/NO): YES